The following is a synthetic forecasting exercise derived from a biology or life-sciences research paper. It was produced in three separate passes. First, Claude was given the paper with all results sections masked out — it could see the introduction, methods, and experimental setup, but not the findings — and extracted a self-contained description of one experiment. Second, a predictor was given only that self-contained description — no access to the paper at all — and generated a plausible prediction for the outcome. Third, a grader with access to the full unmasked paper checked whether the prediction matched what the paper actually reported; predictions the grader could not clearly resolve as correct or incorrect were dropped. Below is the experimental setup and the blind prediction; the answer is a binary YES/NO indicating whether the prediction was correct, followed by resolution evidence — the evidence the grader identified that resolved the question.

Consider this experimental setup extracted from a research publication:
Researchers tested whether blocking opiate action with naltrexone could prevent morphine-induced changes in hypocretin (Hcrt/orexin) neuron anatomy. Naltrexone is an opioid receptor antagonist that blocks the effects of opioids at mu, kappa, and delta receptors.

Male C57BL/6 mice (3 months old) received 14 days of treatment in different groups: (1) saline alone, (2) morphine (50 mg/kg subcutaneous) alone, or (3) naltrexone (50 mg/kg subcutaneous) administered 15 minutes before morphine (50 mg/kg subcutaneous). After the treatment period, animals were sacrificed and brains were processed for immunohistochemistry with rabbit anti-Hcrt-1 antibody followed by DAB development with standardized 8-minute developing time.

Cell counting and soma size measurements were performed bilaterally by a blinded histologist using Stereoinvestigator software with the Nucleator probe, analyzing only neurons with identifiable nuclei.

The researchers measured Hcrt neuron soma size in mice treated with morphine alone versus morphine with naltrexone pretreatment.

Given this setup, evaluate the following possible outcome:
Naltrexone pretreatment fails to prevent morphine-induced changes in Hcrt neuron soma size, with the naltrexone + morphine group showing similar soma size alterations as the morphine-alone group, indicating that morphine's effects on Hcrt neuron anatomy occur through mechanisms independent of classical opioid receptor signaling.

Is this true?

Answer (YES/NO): NO